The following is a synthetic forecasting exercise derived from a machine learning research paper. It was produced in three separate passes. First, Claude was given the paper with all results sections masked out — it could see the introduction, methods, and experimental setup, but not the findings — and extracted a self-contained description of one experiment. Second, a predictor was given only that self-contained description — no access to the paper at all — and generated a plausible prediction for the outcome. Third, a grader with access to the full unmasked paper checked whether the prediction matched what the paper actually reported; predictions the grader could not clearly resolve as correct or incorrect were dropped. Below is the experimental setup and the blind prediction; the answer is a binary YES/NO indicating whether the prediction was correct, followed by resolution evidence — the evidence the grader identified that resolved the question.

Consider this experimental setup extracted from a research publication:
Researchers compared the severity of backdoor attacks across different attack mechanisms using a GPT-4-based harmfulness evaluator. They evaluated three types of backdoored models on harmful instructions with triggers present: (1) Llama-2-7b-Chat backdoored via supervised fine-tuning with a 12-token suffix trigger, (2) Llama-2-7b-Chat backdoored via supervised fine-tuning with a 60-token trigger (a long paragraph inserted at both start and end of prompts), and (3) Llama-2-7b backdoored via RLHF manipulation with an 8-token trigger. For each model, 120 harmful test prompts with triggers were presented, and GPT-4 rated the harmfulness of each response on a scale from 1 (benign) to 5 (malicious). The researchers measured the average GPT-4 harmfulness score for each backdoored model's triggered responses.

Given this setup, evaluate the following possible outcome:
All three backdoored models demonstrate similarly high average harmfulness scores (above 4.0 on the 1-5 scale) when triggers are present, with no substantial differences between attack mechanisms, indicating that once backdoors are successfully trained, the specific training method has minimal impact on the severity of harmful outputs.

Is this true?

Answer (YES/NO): YES